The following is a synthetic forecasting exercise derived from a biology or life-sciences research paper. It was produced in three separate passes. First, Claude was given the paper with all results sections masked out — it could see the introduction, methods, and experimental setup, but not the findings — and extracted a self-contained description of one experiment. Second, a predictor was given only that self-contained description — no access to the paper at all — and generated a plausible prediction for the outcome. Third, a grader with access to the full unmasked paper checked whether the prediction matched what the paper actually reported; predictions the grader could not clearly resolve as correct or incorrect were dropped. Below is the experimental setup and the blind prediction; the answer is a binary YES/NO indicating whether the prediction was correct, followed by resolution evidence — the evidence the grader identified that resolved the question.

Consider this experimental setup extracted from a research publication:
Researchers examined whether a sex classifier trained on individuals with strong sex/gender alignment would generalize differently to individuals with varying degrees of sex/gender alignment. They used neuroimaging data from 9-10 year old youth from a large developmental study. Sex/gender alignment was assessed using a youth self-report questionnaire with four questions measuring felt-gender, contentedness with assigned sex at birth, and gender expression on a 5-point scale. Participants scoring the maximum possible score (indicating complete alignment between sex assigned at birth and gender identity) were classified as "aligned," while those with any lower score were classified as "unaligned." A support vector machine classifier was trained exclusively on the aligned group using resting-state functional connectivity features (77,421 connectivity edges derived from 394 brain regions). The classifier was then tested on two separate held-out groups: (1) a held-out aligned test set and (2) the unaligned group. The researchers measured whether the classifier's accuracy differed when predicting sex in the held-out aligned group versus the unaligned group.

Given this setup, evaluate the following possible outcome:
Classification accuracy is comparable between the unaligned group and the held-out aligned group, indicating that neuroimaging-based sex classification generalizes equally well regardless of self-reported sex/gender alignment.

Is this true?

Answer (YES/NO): NO